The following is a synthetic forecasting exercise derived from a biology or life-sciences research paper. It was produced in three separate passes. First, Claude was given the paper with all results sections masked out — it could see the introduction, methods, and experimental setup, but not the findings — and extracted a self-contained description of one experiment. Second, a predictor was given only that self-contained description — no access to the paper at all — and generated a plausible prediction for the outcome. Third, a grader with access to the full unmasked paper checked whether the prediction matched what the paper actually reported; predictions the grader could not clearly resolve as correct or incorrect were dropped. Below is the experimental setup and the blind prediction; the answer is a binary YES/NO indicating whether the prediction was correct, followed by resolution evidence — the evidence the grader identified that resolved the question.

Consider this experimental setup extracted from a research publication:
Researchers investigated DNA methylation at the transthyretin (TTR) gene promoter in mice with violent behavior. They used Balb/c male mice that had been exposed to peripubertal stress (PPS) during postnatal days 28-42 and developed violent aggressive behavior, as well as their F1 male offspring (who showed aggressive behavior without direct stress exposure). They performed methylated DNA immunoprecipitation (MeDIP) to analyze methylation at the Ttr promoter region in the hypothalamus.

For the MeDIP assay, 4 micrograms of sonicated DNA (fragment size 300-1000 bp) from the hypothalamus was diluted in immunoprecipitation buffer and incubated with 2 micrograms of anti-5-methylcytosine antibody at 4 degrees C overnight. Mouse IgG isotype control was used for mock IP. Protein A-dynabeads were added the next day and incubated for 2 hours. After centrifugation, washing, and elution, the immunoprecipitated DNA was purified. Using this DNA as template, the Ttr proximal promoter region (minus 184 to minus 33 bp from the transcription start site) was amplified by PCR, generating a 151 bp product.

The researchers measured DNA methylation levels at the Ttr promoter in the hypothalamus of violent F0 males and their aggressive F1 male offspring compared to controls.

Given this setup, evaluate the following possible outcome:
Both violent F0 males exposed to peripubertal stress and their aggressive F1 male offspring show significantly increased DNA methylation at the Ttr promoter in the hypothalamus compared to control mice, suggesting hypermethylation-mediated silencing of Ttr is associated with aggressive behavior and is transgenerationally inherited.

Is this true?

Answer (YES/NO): YES